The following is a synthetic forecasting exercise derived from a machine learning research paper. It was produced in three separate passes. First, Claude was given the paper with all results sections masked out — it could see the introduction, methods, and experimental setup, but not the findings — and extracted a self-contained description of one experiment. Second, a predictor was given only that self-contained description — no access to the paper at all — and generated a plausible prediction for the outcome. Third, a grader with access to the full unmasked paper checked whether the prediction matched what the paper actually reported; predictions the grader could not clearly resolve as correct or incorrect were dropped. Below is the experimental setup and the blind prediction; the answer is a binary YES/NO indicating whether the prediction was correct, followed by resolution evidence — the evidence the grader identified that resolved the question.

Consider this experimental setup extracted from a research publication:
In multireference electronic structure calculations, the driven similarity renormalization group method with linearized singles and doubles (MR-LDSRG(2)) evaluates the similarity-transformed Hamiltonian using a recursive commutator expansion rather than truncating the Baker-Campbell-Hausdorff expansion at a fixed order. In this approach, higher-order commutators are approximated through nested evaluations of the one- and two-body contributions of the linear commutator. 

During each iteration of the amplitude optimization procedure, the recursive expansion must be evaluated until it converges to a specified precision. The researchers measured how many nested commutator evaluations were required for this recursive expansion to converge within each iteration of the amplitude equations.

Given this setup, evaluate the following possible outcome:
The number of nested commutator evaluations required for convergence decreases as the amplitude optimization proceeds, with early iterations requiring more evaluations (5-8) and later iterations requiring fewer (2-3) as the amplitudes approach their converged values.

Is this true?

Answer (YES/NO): NO